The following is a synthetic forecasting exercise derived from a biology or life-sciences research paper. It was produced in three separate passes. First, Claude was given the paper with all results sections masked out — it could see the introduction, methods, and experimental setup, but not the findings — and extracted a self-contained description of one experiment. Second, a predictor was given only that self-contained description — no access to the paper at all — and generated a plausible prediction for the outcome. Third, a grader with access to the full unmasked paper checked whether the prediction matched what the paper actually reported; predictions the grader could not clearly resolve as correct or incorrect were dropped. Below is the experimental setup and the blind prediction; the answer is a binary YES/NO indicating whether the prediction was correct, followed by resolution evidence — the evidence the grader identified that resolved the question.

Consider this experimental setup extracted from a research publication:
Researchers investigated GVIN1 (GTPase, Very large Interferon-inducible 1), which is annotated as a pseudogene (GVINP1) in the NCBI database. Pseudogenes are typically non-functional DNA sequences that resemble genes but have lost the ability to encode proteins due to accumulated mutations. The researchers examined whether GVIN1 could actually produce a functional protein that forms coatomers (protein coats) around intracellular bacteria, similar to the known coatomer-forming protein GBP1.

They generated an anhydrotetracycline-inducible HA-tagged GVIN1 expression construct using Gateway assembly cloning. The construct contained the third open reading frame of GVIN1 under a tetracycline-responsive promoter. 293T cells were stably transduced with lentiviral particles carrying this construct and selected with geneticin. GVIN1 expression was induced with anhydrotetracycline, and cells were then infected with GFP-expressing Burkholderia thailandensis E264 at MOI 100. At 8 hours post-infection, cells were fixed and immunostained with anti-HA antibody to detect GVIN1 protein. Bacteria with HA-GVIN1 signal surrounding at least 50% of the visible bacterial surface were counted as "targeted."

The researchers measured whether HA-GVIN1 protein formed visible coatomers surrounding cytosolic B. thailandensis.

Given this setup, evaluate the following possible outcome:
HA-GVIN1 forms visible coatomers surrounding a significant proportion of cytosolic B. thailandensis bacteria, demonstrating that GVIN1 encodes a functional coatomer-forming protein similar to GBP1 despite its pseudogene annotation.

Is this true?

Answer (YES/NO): YES